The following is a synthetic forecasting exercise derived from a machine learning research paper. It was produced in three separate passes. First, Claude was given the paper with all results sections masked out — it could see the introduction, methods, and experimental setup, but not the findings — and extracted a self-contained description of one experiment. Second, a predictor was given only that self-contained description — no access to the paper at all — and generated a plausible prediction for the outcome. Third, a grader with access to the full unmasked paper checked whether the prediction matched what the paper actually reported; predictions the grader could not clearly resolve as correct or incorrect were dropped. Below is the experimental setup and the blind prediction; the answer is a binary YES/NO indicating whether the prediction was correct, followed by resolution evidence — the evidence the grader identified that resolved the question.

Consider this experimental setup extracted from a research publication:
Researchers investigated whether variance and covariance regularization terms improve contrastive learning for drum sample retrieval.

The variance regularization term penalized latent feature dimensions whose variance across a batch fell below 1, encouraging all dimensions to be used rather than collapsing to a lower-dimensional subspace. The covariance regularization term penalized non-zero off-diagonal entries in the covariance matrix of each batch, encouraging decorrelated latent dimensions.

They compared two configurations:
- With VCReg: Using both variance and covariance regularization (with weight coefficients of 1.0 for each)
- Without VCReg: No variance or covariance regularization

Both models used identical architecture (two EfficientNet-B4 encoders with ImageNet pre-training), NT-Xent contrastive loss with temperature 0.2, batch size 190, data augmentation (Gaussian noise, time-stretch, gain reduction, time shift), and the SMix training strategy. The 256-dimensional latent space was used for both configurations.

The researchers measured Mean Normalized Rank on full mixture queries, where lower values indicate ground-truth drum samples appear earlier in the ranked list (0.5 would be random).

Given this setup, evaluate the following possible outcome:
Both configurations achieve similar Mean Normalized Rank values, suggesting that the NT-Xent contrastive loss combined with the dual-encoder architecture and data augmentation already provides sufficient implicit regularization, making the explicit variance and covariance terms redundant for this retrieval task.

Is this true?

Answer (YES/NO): NO